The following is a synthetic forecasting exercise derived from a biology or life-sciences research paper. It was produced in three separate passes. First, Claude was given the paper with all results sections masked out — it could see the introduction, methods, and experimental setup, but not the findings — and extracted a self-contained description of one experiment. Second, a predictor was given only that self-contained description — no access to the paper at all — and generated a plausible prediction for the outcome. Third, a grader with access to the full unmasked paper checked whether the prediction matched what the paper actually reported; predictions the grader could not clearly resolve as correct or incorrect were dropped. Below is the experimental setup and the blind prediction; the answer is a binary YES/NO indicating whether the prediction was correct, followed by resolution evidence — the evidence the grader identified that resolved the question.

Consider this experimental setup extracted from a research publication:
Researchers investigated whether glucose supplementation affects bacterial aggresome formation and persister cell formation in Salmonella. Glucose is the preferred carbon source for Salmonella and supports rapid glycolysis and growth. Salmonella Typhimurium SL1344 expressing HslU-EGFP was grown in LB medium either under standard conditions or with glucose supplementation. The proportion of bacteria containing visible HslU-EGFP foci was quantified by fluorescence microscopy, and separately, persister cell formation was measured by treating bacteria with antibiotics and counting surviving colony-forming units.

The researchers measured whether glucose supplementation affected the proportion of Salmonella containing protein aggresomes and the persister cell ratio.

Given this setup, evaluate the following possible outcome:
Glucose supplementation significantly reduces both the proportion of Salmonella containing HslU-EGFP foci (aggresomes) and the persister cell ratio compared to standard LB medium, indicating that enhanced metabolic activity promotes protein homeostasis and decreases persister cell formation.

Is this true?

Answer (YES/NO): YES